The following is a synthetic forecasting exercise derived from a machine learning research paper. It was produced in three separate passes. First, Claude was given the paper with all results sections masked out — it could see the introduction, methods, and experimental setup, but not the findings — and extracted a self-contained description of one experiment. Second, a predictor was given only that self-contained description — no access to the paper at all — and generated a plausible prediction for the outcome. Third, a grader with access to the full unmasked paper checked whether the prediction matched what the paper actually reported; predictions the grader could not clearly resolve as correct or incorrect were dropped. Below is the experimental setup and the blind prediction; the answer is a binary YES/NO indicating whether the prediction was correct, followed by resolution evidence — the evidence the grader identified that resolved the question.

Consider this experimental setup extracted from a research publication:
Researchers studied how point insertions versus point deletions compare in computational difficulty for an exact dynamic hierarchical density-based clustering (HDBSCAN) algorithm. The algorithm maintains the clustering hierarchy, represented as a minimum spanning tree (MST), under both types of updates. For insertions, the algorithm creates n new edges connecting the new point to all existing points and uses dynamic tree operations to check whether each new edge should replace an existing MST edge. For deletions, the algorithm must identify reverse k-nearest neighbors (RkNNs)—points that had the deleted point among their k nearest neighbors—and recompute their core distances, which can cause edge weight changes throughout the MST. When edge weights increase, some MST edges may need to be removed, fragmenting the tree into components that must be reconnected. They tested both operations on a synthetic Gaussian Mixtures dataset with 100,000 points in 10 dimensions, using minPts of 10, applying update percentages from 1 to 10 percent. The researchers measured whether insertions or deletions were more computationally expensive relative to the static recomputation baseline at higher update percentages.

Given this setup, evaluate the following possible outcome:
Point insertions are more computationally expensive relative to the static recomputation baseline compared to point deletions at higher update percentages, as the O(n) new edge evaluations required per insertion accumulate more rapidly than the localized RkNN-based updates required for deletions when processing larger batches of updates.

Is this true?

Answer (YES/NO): NO